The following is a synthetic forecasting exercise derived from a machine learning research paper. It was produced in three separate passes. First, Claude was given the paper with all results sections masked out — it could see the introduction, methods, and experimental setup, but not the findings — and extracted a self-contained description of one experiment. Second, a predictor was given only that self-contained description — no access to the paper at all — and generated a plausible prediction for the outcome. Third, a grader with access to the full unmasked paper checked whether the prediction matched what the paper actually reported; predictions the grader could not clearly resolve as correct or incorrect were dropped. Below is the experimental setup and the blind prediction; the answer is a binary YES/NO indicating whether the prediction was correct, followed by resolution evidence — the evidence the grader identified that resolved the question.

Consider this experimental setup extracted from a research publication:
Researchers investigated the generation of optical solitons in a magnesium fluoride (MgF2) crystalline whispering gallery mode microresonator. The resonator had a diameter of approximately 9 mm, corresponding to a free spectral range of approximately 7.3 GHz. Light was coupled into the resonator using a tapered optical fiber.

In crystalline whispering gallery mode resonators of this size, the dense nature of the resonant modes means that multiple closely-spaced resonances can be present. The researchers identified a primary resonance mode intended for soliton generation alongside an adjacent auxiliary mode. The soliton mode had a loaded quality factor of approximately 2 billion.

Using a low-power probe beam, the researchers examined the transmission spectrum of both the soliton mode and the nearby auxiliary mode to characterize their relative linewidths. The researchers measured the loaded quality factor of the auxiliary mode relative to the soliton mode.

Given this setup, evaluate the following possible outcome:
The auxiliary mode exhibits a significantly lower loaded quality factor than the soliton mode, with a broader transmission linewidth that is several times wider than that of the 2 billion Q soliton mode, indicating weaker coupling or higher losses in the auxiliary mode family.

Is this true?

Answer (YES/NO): YES